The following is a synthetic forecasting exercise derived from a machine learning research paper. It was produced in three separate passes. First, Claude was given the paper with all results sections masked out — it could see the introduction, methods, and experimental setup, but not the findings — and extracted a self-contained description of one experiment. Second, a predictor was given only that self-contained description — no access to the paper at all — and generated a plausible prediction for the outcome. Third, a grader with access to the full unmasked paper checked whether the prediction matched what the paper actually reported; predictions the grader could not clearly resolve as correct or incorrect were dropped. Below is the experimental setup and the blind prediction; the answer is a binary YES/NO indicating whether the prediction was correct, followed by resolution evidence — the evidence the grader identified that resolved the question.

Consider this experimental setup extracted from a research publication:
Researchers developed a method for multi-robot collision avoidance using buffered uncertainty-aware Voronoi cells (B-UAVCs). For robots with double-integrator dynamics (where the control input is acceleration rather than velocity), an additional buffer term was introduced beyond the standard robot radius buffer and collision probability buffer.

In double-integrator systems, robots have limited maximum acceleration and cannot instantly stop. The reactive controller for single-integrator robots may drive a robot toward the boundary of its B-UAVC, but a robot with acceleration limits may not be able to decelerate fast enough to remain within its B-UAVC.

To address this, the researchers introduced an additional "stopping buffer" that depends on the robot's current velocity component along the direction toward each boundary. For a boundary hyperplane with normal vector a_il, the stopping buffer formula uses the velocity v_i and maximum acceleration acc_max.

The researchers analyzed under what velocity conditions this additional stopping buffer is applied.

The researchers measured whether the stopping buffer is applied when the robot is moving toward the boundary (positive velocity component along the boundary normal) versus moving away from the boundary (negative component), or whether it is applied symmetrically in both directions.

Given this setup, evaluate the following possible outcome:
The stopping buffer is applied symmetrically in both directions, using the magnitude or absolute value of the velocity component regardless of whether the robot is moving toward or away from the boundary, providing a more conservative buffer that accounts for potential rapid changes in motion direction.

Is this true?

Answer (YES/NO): NO